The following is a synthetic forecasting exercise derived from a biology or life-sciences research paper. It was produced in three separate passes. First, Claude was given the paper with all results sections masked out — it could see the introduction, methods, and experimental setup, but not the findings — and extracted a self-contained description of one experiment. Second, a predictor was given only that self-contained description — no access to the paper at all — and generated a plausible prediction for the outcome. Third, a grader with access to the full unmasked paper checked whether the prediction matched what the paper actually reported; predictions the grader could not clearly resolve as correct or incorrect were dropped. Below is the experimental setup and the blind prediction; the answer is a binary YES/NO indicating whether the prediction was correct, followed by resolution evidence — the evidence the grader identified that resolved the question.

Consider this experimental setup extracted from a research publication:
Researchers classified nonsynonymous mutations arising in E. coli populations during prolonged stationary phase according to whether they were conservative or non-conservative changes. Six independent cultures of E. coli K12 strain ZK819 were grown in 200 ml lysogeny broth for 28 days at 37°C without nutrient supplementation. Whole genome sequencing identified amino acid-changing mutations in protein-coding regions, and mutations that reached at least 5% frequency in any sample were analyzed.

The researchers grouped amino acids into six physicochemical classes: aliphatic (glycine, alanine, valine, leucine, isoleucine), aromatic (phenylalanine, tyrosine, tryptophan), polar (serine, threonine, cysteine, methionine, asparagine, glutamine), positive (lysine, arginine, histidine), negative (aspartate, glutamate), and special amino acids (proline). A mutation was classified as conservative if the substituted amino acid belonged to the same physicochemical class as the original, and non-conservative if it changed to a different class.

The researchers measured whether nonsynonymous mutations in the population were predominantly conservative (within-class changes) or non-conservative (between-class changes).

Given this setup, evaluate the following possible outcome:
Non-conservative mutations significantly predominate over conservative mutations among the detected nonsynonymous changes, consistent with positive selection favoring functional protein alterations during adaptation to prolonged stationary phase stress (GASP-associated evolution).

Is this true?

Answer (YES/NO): YES